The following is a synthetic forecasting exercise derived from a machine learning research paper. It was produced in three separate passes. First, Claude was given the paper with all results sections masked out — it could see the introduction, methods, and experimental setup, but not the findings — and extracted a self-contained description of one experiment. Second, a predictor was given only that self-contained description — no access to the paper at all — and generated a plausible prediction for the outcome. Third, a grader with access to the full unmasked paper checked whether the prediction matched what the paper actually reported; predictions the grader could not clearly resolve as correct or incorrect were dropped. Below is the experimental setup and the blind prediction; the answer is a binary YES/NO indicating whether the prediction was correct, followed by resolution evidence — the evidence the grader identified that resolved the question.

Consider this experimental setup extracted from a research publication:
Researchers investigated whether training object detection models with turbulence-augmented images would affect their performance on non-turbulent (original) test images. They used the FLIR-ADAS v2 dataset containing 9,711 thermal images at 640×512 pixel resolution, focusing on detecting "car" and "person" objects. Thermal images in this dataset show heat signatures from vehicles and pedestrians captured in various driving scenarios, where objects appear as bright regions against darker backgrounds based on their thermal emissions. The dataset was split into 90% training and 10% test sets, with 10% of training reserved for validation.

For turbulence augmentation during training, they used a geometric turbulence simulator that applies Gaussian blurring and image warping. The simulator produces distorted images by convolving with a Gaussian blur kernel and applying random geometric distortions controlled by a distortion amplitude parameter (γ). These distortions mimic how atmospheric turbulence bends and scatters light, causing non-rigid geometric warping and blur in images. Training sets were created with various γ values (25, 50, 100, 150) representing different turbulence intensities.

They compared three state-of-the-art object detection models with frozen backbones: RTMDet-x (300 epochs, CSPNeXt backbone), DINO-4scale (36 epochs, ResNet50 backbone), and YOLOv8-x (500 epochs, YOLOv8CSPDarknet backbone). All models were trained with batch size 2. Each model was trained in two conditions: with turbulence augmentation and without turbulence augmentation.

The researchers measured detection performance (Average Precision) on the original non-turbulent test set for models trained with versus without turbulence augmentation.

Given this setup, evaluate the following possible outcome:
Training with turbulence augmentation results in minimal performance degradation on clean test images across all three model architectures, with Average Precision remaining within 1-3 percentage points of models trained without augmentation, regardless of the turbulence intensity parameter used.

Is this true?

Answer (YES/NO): NO